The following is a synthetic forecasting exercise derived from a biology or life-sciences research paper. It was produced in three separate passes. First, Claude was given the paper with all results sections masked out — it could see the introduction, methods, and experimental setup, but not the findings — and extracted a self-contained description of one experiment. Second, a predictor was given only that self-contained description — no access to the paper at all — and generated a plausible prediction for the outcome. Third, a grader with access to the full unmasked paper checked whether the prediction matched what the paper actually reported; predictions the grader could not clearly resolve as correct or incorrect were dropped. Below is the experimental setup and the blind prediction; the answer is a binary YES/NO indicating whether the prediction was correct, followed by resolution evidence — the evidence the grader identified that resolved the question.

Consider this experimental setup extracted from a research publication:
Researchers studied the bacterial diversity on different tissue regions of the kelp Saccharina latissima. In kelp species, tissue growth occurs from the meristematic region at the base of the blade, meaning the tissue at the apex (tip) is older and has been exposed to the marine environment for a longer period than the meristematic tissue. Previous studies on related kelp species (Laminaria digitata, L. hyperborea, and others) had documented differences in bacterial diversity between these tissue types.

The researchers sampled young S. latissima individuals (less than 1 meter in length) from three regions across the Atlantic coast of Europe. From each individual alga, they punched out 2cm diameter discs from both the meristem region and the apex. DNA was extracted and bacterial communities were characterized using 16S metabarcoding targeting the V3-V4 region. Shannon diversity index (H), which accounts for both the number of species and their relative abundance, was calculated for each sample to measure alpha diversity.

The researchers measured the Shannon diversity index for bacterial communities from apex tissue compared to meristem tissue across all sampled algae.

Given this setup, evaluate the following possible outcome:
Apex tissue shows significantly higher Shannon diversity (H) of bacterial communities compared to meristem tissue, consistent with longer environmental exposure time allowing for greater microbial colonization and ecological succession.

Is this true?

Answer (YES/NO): YES